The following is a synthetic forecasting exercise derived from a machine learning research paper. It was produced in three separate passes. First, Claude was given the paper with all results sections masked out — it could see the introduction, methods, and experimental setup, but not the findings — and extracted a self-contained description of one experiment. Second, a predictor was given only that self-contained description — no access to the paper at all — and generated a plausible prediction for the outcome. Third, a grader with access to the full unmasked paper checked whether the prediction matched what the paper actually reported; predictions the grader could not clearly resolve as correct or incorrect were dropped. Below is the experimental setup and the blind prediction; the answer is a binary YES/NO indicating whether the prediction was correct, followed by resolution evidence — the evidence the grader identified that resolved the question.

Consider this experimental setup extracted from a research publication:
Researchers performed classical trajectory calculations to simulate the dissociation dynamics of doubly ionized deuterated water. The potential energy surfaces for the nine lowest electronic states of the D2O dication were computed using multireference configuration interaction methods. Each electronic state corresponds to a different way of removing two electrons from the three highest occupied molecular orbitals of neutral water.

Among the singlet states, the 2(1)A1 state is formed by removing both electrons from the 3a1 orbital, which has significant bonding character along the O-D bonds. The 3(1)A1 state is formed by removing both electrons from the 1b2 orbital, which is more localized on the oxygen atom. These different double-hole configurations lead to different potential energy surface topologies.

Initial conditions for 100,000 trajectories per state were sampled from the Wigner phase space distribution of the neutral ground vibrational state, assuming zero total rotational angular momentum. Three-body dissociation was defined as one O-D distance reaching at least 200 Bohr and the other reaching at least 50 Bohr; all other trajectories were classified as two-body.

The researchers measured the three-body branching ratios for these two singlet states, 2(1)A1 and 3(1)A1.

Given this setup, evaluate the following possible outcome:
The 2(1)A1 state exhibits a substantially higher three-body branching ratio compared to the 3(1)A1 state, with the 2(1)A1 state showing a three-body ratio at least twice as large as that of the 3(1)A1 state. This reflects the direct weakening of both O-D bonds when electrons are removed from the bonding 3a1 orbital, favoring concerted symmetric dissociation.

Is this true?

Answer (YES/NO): NO